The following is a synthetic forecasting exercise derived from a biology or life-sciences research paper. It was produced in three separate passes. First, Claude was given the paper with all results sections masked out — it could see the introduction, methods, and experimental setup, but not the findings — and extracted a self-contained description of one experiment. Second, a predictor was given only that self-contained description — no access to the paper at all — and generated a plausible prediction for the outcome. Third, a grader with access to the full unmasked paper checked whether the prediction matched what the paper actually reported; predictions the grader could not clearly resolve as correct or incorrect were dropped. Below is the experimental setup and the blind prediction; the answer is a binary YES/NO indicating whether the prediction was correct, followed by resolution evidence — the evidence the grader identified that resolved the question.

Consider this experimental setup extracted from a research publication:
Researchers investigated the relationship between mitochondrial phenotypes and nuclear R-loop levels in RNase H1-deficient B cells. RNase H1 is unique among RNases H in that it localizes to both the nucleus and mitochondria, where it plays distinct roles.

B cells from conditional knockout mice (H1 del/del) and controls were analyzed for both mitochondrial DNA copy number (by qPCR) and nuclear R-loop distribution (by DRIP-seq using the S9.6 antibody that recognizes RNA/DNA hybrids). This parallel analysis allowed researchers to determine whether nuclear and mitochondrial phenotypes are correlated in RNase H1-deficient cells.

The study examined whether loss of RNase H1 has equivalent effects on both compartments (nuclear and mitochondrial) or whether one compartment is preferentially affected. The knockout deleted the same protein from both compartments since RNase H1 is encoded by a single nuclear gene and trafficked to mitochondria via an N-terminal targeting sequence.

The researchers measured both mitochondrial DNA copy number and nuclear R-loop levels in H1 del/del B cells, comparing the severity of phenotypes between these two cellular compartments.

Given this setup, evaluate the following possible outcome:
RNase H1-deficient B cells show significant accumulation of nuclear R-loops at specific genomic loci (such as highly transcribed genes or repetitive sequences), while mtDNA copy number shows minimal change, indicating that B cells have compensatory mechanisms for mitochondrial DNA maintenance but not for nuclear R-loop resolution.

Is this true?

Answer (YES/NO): NO